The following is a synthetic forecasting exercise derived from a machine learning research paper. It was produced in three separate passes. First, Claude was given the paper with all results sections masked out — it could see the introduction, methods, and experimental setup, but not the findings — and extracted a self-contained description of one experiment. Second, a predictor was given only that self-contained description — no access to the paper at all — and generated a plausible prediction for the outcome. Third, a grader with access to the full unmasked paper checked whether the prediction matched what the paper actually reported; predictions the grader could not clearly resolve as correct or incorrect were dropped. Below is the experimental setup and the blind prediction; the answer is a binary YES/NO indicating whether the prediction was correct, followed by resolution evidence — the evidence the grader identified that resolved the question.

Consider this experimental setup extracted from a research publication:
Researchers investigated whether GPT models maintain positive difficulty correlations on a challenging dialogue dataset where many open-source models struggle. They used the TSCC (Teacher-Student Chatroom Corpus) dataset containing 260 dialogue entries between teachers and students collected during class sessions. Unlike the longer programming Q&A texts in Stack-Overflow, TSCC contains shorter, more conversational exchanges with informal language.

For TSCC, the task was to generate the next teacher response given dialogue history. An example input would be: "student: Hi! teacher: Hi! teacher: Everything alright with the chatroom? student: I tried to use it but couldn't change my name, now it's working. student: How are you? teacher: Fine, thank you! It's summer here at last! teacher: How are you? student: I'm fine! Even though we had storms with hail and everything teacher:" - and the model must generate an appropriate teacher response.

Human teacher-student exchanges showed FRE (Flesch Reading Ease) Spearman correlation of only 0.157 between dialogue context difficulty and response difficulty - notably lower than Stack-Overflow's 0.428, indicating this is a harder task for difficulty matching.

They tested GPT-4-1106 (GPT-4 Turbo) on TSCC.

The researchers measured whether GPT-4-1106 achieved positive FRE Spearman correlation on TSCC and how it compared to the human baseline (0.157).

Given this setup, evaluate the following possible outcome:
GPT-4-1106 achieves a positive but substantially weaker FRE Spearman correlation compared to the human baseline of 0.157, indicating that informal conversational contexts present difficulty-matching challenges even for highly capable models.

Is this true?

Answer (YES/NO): NO